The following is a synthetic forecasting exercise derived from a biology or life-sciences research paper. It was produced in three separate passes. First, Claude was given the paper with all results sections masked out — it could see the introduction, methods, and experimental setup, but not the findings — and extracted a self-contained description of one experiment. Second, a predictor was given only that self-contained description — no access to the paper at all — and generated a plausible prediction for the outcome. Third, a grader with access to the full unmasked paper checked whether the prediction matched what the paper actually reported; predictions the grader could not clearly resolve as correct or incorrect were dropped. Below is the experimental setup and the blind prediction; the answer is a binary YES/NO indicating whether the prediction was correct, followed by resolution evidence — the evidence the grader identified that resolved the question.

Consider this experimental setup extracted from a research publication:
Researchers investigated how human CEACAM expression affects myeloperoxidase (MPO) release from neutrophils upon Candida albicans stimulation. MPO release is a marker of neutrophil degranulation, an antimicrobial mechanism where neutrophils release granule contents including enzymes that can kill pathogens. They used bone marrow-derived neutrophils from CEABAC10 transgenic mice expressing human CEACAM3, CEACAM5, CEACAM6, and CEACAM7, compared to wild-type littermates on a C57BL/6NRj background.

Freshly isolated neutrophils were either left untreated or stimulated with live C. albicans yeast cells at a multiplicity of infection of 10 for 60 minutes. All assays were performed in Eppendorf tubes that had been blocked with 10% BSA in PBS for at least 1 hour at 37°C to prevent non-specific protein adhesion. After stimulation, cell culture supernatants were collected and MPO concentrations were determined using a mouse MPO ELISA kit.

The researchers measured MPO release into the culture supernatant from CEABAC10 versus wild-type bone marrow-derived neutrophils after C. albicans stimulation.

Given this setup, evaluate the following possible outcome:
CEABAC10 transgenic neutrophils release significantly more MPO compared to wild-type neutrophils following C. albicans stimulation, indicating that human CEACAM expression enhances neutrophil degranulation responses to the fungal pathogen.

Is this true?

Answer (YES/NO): NO